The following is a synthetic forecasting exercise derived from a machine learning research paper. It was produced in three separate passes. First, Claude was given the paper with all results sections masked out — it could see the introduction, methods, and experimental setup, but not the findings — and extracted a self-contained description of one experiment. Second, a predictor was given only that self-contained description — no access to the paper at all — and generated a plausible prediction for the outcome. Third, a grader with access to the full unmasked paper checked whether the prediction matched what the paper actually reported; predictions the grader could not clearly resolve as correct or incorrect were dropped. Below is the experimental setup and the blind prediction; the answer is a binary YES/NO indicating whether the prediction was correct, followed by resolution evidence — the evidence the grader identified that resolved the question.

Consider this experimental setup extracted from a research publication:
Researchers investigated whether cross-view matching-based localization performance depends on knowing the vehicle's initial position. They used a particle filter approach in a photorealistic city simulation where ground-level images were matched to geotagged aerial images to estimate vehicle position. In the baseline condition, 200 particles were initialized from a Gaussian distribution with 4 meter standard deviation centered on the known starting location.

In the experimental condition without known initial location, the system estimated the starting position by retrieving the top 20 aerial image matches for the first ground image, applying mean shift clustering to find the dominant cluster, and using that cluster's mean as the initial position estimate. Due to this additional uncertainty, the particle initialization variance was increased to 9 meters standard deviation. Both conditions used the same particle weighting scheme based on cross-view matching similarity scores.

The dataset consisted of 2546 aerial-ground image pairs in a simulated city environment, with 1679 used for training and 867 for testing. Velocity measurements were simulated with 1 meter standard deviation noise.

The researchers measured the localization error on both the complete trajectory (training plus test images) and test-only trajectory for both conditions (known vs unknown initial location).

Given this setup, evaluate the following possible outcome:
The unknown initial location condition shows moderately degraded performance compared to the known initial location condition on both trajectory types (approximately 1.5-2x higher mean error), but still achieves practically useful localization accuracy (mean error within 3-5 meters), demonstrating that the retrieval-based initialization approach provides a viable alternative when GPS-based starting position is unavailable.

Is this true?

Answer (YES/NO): NO